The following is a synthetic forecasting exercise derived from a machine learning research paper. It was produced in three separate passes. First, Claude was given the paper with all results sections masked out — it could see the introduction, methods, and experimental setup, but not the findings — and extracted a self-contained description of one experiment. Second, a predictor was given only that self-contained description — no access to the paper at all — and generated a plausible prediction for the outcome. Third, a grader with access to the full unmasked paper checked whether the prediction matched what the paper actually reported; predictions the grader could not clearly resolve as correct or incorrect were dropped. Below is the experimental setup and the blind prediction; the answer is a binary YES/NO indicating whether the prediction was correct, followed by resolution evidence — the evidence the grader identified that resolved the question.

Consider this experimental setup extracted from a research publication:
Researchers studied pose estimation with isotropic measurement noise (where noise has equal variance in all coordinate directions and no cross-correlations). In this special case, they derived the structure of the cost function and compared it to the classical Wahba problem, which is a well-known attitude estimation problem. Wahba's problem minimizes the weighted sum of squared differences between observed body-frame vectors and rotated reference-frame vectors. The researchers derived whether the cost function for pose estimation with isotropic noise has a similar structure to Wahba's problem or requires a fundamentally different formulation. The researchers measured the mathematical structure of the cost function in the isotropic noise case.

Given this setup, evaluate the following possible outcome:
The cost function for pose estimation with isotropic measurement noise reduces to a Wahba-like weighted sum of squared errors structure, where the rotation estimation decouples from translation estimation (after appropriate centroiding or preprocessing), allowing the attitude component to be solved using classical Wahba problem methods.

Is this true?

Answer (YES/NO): YES